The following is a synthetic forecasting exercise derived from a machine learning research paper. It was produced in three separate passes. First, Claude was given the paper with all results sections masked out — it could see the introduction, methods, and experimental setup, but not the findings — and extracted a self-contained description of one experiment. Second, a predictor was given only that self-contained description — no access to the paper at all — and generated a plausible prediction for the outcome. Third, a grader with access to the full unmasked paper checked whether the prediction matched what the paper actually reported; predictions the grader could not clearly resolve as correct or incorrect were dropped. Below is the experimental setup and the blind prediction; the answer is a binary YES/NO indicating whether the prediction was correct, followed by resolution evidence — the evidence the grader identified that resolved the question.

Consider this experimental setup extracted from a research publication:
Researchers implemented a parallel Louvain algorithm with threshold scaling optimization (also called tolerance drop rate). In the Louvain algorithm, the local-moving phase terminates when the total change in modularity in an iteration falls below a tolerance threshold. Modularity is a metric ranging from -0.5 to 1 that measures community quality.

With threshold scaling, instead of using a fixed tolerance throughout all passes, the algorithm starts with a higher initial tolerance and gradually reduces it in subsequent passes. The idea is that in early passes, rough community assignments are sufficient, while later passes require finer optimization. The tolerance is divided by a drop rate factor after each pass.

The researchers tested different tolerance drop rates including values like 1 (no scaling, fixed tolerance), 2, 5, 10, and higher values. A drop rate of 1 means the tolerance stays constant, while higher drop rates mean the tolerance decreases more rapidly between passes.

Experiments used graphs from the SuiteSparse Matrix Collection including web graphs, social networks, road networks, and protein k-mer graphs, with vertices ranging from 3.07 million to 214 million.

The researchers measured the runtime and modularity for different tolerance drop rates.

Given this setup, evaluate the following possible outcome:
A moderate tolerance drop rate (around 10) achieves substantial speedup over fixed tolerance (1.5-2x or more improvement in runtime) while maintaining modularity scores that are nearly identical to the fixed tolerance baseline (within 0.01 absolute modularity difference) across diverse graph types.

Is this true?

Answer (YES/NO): NO